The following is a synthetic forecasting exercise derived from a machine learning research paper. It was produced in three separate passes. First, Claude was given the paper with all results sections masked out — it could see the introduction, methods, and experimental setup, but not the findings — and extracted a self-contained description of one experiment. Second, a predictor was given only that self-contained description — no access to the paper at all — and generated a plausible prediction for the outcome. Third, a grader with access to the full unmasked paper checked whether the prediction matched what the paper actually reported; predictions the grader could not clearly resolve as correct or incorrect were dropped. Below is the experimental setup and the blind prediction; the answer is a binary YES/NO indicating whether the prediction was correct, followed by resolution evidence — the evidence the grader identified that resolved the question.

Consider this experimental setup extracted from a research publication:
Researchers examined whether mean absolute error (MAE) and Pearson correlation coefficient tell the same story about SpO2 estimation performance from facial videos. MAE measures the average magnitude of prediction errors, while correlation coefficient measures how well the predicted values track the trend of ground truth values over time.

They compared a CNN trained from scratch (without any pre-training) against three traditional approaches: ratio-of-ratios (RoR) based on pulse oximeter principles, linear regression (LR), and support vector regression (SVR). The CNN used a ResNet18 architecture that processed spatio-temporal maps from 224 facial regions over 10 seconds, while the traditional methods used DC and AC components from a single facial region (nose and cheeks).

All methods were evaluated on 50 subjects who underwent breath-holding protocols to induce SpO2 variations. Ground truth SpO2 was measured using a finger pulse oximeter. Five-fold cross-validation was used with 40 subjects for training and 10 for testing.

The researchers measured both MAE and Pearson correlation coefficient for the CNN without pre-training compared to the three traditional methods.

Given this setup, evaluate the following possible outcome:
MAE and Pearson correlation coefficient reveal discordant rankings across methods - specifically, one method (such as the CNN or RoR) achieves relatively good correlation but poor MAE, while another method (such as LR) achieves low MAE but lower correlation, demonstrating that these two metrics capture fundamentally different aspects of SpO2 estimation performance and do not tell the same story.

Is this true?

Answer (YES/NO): NO